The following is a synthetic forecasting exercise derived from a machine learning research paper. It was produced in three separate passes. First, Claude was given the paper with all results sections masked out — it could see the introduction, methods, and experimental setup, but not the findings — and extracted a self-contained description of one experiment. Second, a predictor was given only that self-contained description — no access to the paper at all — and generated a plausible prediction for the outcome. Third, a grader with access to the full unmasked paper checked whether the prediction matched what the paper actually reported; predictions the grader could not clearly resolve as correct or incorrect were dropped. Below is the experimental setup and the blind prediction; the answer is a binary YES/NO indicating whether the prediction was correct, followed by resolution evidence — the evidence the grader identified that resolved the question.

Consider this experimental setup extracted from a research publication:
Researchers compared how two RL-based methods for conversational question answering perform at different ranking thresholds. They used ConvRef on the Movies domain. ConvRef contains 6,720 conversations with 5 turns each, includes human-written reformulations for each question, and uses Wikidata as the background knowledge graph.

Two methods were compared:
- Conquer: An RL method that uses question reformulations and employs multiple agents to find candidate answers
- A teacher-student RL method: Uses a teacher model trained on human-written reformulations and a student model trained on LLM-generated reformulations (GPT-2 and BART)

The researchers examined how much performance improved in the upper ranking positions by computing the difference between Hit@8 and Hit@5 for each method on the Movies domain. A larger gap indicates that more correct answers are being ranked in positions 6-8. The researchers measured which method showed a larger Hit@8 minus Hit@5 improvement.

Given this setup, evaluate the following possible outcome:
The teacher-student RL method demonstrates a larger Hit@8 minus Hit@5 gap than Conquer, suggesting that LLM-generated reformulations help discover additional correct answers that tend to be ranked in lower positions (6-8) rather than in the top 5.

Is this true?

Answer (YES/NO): YES